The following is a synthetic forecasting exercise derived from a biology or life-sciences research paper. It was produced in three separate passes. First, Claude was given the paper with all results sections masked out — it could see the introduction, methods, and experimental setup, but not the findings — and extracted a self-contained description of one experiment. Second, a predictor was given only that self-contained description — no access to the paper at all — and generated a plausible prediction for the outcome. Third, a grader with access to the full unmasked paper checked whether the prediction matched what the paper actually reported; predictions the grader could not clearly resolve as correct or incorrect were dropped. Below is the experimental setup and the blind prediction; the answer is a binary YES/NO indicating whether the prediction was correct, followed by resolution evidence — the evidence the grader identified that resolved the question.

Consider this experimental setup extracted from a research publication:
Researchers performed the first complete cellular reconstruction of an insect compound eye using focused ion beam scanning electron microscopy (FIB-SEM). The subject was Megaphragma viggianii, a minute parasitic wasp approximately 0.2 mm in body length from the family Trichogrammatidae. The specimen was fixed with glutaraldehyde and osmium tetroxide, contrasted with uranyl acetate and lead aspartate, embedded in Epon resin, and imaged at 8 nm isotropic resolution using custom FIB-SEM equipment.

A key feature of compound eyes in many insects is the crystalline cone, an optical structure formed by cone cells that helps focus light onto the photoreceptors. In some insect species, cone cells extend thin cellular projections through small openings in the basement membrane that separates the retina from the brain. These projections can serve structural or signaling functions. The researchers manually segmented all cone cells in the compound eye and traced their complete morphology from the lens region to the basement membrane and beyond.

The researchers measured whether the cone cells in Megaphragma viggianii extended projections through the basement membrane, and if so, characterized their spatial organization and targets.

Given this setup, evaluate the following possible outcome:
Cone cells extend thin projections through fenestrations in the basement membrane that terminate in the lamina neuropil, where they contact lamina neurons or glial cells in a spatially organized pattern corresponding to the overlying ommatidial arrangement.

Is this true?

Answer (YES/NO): NO